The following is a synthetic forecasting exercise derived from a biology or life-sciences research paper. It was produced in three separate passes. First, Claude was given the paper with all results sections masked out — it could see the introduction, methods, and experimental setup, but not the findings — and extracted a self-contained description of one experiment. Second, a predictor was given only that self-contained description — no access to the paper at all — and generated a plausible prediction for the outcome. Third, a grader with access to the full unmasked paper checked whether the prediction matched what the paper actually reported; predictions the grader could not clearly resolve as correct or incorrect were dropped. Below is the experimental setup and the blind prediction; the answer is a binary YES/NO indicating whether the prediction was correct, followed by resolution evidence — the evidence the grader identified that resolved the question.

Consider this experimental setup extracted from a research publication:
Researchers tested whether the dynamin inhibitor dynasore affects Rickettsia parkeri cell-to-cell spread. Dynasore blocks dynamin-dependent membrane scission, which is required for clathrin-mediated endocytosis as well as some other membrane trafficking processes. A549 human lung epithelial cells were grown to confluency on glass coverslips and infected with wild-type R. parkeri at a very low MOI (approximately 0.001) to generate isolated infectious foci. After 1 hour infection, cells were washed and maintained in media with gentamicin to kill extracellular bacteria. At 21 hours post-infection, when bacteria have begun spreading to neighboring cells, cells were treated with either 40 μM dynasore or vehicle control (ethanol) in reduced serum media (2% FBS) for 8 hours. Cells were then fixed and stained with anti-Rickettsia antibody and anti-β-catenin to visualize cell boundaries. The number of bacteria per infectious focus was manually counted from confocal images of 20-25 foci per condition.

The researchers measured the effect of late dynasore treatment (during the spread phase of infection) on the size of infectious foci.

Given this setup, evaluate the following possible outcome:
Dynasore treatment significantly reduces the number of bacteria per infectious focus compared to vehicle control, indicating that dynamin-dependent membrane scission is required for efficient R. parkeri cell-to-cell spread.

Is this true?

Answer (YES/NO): NO